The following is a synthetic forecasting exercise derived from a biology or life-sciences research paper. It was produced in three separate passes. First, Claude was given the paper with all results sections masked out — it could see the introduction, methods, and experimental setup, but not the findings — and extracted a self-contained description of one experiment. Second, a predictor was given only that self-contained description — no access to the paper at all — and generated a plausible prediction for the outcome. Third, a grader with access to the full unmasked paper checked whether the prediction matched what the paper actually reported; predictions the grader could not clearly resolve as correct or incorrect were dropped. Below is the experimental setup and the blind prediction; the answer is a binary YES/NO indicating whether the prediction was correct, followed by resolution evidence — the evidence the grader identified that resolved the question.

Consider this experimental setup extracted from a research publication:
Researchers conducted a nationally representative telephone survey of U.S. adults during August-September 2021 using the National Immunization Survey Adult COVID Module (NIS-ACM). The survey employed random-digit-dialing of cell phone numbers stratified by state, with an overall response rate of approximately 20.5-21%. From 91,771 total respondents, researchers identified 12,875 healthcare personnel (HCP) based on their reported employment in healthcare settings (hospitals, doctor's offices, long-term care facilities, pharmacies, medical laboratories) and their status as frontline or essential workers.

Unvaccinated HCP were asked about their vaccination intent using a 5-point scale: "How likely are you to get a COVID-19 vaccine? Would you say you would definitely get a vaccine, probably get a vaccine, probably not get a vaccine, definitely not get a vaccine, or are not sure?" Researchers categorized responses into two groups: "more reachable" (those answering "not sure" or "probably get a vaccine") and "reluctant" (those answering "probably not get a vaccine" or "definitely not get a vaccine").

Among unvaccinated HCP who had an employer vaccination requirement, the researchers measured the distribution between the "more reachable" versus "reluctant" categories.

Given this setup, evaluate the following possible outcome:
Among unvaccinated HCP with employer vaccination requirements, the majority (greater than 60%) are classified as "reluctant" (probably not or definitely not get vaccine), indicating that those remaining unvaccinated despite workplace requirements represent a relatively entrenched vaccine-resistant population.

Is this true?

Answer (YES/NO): NO